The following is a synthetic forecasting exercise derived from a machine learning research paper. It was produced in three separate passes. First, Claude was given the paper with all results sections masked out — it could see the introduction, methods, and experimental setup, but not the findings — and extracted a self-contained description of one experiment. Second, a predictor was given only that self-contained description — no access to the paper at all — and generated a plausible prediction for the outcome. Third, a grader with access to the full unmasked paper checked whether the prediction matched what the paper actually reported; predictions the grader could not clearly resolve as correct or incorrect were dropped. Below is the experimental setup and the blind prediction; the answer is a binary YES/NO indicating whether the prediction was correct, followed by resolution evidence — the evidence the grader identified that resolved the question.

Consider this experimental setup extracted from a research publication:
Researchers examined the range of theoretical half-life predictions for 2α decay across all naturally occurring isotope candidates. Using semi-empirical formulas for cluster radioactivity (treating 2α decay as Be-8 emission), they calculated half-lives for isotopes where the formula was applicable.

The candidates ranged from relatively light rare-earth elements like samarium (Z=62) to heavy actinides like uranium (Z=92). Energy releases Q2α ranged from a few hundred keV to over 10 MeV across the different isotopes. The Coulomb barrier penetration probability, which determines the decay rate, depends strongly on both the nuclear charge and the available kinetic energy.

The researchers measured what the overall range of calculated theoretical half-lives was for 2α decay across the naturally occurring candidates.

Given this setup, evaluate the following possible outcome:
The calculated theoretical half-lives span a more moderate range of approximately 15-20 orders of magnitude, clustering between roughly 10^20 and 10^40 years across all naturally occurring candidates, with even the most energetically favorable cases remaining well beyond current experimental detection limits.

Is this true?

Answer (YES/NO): NO